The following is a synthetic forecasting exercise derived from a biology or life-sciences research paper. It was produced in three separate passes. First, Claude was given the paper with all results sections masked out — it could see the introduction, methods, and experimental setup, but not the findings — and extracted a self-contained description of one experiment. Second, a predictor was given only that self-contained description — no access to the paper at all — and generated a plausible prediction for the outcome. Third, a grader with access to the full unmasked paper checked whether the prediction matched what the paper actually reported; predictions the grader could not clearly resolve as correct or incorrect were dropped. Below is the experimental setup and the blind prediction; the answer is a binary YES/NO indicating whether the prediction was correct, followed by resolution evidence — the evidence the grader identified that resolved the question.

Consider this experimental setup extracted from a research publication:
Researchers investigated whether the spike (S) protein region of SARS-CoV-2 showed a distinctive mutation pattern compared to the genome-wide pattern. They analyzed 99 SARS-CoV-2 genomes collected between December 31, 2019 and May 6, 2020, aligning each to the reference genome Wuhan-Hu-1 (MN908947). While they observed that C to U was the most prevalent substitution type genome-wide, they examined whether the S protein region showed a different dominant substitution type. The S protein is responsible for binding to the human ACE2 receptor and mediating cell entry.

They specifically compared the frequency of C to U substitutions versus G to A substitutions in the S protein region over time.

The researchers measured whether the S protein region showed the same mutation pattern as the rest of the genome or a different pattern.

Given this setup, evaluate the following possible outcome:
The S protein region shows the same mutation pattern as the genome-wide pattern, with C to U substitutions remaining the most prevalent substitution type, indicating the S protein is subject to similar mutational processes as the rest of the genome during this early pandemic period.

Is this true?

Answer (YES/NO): NO